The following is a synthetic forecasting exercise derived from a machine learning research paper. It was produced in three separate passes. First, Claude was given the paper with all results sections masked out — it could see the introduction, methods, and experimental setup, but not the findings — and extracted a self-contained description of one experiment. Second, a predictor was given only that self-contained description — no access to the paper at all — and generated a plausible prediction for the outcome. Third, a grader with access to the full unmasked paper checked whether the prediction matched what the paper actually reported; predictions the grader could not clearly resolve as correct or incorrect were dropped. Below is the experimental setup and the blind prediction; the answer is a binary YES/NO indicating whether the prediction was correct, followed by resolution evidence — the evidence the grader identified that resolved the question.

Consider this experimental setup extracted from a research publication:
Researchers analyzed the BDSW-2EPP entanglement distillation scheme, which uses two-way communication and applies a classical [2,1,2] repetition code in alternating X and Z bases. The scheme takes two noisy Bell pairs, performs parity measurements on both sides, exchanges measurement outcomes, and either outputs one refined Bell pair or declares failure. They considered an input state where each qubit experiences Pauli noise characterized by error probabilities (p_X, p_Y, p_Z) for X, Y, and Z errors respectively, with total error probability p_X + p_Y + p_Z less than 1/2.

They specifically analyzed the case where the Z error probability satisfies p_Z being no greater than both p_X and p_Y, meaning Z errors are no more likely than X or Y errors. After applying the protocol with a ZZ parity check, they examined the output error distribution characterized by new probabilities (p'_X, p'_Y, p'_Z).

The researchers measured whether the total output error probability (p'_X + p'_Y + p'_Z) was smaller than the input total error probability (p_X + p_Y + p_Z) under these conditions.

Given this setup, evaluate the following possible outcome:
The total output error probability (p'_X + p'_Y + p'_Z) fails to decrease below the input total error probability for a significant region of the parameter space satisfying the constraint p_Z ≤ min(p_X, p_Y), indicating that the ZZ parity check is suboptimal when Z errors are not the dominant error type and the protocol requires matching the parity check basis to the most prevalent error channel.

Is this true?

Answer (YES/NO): NO